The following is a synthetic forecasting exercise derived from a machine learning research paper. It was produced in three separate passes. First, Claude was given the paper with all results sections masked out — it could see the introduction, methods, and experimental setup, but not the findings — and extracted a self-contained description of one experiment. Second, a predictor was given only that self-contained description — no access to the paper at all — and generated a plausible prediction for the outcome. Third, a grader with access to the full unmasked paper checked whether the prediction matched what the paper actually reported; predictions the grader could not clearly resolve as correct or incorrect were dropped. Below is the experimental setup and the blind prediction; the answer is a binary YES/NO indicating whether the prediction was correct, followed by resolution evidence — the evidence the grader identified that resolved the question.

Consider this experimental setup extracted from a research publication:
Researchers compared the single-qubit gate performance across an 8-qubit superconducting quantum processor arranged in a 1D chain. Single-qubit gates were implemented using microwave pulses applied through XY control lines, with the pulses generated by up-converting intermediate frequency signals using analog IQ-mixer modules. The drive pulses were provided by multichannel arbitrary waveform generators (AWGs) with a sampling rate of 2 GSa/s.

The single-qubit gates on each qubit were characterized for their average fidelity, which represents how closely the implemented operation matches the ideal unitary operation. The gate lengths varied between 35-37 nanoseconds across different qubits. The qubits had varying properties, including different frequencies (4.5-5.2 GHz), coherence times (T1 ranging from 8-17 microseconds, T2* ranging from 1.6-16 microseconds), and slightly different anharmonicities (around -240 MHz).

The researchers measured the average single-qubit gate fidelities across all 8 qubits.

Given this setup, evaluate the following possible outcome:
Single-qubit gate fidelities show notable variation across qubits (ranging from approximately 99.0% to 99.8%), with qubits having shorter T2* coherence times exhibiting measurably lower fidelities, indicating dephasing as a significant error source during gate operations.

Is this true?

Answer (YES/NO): NO